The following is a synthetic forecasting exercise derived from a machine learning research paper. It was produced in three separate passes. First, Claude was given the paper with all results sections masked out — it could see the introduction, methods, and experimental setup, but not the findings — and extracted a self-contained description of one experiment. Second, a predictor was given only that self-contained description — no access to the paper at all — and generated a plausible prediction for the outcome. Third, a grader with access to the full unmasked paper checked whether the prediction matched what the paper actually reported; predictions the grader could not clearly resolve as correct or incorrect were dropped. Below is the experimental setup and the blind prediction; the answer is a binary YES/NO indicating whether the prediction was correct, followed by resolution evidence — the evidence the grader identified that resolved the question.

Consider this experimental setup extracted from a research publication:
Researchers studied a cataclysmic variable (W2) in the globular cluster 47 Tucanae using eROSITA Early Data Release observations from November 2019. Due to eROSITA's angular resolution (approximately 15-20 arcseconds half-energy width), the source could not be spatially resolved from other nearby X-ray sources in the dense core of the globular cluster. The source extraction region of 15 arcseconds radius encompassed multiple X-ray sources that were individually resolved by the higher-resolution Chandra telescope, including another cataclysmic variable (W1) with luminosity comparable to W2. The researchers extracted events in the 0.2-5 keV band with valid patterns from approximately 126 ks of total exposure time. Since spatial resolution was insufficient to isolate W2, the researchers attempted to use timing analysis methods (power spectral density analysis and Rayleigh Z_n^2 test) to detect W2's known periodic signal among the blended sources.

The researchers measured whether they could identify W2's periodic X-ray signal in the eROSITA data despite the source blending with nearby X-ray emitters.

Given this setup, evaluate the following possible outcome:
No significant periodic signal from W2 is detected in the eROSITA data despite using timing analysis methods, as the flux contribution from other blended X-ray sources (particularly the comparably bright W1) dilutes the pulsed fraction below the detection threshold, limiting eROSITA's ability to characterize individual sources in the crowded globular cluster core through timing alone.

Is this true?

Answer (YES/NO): NO